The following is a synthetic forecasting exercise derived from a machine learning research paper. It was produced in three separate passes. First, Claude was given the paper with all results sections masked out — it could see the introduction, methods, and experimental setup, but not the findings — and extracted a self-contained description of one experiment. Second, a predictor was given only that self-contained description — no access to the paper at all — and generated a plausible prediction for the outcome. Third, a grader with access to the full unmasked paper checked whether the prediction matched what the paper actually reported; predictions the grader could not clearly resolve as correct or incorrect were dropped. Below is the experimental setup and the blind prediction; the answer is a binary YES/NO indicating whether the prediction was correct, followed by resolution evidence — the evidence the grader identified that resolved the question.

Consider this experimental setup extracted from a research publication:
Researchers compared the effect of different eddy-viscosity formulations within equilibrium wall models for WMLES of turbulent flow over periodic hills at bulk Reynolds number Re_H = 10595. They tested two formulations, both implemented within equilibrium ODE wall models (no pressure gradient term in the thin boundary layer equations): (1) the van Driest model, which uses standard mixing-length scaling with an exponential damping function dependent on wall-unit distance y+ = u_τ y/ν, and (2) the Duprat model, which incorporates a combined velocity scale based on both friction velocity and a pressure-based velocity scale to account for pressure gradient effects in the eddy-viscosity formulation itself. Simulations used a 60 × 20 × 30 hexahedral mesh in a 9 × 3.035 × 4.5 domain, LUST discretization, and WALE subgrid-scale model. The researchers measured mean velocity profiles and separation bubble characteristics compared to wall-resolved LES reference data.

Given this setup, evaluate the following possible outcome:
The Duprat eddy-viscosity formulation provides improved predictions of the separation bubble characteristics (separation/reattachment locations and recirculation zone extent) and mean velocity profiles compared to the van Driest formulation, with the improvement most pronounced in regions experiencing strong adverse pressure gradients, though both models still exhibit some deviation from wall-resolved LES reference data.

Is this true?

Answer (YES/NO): YES